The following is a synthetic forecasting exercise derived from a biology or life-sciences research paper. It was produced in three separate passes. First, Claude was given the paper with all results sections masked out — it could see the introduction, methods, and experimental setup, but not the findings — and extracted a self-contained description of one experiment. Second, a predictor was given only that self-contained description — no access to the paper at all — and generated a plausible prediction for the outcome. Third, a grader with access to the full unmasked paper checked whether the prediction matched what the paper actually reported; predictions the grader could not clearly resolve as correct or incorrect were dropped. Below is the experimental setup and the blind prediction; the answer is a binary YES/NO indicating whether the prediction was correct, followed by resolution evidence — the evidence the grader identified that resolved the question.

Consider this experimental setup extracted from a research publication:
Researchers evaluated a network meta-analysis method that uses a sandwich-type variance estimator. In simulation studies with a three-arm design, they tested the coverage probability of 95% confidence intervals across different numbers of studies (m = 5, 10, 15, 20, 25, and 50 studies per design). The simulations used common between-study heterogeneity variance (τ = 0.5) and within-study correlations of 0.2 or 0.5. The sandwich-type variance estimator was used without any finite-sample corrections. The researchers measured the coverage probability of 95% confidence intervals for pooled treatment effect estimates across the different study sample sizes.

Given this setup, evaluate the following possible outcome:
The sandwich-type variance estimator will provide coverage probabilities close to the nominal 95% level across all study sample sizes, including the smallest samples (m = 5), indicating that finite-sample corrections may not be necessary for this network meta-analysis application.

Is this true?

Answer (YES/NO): NO